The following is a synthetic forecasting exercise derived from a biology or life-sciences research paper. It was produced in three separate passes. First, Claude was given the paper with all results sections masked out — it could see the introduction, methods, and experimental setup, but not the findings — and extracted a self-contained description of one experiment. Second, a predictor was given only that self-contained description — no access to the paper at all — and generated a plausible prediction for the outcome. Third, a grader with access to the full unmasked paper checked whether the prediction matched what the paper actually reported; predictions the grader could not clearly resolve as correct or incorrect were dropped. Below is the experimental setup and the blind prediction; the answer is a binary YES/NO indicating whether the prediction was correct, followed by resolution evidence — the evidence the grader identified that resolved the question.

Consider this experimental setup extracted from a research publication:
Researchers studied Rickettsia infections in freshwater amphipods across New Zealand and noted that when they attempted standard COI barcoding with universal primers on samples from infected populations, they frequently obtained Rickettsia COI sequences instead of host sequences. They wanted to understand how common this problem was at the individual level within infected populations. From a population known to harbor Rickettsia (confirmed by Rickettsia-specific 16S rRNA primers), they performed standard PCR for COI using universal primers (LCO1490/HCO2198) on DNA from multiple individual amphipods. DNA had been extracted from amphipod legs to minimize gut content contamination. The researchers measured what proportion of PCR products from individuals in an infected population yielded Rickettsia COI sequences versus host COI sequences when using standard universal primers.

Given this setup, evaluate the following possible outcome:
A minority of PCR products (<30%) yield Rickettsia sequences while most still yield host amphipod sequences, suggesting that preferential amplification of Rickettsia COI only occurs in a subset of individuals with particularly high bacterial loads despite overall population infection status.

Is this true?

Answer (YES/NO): NO